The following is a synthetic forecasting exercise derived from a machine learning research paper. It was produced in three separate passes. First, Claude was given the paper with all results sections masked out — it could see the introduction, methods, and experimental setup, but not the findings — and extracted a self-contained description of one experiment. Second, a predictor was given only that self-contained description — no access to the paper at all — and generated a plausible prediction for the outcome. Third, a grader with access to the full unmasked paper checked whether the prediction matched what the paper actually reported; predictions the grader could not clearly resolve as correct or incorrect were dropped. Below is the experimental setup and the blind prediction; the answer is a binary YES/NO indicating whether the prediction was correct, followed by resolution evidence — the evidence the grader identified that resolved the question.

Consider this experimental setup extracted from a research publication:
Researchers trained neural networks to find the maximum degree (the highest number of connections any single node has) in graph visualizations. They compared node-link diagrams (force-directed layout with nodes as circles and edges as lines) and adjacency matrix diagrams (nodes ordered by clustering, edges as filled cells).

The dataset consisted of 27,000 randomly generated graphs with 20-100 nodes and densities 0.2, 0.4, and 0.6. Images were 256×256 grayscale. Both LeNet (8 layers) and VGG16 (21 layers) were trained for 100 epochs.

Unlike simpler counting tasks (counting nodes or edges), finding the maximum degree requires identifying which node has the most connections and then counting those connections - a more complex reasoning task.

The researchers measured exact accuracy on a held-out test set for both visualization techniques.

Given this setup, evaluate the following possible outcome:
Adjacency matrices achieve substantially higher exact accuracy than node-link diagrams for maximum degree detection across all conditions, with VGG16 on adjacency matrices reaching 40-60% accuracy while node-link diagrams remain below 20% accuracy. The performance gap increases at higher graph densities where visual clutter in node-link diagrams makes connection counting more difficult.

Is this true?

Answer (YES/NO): NO